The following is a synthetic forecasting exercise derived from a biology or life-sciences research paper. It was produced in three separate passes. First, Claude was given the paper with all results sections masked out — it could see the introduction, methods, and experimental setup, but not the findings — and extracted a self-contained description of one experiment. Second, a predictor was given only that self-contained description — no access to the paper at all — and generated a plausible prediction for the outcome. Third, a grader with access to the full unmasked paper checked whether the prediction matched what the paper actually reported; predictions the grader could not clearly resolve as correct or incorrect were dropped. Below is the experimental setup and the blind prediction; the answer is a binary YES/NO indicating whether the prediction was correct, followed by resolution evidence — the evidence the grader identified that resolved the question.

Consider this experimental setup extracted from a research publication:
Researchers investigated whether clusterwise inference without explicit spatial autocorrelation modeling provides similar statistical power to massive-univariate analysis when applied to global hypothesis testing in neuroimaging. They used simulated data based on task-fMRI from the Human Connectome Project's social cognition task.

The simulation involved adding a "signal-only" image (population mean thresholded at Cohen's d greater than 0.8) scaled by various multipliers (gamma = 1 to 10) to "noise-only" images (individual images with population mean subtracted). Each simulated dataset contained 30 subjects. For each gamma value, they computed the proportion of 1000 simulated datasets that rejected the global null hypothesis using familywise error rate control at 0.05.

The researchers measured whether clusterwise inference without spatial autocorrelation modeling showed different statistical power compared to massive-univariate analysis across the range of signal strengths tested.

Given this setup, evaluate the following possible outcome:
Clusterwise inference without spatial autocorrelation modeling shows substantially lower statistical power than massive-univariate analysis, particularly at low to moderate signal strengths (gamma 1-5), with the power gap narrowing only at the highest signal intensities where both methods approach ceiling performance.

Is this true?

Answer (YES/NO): NO